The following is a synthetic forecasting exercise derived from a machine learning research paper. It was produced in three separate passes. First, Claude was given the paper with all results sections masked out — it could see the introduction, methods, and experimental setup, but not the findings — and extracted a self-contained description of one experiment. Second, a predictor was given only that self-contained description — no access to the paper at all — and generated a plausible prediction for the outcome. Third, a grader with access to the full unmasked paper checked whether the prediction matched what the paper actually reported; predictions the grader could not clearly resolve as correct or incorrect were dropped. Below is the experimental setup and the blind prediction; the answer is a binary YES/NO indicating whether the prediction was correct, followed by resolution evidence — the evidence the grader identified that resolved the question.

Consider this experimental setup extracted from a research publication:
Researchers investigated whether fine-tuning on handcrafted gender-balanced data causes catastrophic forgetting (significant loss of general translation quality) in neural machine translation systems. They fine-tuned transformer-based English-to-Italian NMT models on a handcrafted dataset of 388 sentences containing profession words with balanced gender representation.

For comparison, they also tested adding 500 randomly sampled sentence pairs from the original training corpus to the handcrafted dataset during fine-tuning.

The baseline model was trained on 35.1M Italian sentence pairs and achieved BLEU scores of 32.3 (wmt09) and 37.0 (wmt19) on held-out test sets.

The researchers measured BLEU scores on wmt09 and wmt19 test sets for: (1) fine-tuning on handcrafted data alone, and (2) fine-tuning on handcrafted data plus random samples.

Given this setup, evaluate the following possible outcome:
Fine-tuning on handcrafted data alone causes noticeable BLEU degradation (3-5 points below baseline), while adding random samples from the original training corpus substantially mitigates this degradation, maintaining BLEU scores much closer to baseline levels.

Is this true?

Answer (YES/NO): NO